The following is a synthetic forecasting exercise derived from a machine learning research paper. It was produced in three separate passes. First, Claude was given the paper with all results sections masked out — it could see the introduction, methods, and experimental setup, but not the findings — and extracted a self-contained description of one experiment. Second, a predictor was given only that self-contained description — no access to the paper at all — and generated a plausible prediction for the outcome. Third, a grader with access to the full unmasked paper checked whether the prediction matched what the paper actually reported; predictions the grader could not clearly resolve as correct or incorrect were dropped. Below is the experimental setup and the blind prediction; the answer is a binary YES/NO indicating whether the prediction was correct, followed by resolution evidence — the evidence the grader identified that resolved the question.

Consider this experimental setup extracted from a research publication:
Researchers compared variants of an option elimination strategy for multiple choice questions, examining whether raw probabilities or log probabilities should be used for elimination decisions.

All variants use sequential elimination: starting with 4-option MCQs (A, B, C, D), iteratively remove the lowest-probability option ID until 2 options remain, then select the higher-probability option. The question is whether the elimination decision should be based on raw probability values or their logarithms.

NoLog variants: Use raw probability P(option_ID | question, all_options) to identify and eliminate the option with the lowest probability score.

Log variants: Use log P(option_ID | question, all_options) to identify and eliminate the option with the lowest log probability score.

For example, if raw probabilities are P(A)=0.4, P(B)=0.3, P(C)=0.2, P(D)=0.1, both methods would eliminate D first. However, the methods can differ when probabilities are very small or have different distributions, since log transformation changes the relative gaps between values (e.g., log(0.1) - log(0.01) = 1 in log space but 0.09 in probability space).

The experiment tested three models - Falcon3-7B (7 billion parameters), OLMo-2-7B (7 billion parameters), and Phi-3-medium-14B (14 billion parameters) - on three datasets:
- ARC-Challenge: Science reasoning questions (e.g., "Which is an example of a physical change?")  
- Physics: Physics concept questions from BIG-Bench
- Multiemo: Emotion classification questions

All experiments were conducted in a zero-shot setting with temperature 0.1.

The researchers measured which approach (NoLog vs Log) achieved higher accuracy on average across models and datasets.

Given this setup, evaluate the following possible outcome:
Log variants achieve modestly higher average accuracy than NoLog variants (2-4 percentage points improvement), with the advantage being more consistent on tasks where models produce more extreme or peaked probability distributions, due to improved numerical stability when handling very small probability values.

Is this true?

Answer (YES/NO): NO